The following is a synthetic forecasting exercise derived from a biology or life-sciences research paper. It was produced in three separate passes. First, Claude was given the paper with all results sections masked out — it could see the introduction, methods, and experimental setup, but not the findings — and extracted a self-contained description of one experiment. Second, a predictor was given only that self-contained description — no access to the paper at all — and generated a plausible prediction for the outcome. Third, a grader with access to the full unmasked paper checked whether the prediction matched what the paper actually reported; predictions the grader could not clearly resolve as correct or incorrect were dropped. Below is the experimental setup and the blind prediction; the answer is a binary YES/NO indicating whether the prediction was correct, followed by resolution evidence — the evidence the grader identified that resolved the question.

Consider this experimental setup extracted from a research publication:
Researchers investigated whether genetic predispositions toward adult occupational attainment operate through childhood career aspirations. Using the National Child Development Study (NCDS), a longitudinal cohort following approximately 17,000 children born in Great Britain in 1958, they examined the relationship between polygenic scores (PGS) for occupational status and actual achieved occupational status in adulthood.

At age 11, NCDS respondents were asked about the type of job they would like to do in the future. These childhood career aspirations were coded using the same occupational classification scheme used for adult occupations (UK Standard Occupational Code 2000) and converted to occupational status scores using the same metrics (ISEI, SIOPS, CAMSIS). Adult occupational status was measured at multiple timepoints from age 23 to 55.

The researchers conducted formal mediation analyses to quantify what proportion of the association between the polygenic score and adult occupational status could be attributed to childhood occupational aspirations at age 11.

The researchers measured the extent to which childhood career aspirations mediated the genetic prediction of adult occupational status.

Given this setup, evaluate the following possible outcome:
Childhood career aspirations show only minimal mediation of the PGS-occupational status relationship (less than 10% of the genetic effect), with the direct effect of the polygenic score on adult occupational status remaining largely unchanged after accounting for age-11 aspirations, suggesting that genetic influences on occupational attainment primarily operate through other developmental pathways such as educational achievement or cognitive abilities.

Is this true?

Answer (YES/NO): NO